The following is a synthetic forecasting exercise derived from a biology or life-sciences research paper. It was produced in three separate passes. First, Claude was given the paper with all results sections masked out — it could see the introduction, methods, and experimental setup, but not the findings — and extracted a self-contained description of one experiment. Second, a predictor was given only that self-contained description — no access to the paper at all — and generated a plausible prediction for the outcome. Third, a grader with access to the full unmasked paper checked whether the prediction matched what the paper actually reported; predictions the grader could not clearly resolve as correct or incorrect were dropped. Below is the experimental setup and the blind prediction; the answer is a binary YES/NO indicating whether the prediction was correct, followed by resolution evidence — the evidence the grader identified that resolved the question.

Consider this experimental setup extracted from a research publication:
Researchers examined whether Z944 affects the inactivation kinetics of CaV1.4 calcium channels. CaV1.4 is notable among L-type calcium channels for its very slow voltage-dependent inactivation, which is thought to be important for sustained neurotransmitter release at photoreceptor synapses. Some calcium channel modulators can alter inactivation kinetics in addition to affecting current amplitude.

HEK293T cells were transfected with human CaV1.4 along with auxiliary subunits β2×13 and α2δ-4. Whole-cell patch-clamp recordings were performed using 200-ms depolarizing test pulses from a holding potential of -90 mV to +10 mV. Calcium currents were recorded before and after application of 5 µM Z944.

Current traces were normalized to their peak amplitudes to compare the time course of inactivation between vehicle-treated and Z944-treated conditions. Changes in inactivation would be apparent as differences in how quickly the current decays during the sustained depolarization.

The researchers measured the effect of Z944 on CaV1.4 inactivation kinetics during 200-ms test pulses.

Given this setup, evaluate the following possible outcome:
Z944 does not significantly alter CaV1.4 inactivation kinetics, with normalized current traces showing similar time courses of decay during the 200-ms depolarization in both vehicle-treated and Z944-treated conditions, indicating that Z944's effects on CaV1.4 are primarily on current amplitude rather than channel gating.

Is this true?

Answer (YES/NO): YES